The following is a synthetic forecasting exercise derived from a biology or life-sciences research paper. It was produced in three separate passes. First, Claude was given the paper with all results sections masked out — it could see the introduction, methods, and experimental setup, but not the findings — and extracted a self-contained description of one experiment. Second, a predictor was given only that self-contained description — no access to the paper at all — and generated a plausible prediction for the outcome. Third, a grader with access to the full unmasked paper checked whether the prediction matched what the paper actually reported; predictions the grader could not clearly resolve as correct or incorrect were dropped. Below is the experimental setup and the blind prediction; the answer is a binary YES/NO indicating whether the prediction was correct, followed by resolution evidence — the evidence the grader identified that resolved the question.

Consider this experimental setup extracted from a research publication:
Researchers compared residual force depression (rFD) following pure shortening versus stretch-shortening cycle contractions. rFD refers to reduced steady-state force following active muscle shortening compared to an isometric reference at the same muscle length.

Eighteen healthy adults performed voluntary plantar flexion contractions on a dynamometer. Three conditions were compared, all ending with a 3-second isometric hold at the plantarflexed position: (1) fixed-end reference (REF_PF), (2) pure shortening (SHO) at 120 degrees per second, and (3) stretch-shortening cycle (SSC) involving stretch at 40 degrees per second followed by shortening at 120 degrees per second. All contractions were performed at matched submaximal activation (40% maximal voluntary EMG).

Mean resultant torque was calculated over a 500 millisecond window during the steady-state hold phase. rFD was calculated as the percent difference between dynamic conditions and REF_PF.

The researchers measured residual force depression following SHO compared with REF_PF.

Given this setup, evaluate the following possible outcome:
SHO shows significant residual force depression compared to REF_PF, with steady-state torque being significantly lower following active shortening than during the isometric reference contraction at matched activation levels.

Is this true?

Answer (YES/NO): NO